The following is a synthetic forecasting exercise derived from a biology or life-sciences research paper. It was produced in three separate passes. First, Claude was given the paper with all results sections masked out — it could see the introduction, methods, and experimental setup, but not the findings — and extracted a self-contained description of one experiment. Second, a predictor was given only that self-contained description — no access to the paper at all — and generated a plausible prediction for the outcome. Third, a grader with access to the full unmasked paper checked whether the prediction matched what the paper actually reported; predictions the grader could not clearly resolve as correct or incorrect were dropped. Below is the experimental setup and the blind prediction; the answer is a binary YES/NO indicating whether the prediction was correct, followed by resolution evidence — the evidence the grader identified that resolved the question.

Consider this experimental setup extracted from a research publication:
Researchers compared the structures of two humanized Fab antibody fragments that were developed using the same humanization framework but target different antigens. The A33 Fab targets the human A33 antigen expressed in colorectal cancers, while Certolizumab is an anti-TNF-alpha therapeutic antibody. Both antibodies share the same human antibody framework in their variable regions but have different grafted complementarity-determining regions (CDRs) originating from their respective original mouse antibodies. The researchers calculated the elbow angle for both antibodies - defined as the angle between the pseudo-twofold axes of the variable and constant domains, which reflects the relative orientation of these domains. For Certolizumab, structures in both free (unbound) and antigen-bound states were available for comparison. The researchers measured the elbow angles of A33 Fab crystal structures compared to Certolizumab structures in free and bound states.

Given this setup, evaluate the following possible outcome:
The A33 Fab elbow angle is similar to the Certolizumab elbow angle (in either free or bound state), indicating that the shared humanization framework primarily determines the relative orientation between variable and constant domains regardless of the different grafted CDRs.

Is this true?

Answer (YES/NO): NO